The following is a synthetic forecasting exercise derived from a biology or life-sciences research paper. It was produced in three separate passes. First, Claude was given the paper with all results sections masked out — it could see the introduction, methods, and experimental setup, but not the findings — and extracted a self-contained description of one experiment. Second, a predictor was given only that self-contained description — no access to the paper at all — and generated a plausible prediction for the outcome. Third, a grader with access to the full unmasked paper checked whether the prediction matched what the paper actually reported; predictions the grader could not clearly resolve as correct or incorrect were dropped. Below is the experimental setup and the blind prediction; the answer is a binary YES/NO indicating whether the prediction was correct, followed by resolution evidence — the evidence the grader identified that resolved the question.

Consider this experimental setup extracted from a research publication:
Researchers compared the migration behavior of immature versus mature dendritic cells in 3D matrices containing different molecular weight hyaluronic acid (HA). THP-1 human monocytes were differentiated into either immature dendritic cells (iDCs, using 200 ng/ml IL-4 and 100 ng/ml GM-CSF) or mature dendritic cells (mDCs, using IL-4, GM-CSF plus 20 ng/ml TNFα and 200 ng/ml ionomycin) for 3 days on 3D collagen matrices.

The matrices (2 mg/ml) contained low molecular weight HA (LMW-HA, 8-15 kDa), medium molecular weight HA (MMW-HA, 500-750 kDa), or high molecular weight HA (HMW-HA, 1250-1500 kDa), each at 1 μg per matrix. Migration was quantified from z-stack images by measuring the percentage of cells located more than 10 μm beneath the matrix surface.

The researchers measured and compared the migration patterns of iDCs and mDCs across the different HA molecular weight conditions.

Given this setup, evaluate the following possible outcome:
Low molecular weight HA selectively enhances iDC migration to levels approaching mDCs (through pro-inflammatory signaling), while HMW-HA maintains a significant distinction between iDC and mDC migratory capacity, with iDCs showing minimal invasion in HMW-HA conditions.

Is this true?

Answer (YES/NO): NO